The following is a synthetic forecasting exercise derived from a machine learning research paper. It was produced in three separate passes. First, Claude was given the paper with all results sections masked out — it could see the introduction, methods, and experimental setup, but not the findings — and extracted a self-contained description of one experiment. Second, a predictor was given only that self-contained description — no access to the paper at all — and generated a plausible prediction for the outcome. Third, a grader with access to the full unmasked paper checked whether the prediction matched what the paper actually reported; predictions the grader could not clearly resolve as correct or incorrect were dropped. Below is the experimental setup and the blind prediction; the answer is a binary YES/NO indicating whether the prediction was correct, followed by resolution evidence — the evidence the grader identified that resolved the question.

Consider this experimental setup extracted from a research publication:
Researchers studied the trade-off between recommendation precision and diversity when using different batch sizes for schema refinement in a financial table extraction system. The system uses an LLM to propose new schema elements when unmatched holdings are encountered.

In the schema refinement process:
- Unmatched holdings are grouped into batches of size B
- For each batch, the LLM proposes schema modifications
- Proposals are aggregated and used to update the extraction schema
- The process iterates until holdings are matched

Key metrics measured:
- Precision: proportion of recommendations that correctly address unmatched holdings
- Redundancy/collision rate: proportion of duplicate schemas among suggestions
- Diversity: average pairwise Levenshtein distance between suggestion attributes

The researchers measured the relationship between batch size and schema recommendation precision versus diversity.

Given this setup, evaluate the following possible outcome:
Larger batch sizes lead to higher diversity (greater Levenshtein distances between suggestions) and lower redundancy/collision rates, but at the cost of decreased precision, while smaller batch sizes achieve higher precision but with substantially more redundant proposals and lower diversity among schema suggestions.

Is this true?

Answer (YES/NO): NO